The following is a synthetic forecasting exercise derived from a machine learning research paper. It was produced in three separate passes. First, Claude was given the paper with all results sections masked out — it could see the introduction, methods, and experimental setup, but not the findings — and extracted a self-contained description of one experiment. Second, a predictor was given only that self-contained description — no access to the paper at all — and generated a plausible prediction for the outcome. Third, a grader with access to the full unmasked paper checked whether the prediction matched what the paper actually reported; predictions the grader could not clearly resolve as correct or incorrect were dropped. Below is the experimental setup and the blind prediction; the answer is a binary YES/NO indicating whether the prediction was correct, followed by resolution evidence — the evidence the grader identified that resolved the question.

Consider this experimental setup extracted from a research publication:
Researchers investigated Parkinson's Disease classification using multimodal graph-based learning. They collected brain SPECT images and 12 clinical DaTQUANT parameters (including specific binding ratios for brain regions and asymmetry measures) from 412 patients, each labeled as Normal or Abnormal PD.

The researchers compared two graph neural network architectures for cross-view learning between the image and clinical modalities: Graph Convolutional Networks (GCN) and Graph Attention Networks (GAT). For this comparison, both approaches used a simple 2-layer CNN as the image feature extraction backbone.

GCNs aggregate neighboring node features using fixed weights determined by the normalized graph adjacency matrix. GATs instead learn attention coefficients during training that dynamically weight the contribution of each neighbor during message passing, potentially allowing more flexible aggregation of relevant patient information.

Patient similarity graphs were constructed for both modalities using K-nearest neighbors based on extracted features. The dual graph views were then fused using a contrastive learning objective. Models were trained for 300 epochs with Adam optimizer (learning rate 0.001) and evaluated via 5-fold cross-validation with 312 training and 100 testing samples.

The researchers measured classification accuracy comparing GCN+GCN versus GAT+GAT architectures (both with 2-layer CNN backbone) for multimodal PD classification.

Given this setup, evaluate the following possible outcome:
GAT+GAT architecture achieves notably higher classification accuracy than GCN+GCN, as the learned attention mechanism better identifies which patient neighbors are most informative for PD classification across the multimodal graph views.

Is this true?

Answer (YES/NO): NO